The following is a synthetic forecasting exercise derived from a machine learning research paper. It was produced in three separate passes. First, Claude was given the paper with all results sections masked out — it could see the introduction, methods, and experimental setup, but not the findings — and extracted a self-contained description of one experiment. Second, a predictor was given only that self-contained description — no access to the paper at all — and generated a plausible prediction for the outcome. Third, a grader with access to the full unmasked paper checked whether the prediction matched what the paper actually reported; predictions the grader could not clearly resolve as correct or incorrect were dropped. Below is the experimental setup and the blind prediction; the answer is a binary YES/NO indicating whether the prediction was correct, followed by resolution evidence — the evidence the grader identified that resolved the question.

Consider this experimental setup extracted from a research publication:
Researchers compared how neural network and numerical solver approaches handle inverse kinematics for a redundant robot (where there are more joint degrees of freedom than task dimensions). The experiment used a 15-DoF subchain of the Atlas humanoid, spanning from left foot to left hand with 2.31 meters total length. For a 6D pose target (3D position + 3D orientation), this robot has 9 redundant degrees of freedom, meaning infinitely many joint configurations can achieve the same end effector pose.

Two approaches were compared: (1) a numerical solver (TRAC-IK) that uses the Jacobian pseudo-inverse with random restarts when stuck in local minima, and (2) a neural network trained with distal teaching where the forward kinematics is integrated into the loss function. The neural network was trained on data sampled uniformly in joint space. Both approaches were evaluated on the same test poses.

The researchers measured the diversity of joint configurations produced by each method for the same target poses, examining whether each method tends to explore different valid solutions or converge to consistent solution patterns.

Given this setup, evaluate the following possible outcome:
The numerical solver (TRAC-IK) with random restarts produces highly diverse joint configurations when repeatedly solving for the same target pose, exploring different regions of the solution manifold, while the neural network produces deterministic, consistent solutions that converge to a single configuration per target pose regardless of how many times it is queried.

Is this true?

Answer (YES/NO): NO